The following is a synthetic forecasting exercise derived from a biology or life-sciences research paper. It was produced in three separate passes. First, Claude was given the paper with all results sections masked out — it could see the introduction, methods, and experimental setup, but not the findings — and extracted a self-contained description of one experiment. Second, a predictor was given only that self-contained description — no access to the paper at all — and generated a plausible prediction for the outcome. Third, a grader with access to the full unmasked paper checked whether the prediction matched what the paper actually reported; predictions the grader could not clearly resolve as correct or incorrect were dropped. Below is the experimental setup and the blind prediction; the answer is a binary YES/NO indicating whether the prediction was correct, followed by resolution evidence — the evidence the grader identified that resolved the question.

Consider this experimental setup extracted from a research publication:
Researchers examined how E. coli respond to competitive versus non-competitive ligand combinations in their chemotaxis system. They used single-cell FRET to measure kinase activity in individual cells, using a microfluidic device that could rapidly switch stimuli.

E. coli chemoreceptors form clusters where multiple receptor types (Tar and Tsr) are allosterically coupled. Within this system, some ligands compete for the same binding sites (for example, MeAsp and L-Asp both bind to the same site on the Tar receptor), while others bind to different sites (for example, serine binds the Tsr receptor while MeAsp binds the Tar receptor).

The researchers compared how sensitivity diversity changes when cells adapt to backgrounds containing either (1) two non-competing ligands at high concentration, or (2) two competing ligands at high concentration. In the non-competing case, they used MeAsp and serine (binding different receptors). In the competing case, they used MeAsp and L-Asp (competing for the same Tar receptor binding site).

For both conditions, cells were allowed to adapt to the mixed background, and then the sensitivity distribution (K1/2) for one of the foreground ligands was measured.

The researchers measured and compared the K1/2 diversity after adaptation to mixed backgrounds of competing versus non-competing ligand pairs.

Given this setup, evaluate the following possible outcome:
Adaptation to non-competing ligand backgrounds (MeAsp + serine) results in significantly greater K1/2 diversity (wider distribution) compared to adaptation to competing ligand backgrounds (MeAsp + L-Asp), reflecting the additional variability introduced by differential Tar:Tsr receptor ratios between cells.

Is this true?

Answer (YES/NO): NO